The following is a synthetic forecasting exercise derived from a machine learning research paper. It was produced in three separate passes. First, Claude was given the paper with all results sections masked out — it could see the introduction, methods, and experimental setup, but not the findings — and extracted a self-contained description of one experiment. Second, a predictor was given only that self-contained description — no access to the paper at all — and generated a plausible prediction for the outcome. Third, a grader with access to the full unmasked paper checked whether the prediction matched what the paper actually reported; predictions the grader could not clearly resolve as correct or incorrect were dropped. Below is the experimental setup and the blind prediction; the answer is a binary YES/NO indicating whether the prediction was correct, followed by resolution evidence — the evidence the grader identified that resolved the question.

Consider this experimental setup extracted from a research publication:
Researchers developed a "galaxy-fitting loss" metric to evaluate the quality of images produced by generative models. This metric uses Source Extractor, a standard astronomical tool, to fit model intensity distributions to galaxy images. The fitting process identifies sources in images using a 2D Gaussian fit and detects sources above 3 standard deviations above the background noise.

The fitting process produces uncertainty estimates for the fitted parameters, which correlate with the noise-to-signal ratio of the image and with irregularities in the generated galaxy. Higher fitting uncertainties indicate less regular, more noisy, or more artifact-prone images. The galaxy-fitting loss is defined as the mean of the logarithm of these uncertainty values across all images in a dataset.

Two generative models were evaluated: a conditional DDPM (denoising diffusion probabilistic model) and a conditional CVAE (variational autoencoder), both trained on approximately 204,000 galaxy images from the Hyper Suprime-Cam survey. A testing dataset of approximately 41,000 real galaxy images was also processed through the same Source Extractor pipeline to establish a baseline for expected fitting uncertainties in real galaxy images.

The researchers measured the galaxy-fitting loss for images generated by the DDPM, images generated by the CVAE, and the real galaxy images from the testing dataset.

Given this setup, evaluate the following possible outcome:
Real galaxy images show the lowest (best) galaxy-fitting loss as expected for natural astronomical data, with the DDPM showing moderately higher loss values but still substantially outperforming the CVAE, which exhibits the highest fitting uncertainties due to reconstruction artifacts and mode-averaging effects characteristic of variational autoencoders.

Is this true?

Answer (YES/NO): YES